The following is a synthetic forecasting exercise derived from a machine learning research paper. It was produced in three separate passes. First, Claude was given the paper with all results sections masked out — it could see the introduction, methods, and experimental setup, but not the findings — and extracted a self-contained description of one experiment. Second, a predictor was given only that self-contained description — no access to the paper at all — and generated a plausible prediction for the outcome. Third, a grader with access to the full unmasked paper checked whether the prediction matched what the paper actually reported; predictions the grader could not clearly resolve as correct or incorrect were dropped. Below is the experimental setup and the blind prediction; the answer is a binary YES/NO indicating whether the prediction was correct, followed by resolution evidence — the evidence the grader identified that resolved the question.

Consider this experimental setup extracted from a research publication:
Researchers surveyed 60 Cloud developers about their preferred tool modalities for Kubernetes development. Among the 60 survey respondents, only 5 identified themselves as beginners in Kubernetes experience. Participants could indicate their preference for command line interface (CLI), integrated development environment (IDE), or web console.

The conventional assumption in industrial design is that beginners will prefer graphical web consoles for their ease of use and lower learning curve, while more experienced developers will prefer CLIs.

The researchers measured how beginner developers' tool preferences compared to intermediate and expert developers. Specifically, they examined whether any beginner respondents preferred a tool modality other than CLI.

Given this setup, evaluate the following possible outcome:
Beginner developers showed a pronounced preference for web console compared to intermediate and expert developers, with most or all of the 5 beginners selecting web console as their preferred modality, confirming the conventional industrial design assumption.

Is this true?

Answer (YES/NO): NO